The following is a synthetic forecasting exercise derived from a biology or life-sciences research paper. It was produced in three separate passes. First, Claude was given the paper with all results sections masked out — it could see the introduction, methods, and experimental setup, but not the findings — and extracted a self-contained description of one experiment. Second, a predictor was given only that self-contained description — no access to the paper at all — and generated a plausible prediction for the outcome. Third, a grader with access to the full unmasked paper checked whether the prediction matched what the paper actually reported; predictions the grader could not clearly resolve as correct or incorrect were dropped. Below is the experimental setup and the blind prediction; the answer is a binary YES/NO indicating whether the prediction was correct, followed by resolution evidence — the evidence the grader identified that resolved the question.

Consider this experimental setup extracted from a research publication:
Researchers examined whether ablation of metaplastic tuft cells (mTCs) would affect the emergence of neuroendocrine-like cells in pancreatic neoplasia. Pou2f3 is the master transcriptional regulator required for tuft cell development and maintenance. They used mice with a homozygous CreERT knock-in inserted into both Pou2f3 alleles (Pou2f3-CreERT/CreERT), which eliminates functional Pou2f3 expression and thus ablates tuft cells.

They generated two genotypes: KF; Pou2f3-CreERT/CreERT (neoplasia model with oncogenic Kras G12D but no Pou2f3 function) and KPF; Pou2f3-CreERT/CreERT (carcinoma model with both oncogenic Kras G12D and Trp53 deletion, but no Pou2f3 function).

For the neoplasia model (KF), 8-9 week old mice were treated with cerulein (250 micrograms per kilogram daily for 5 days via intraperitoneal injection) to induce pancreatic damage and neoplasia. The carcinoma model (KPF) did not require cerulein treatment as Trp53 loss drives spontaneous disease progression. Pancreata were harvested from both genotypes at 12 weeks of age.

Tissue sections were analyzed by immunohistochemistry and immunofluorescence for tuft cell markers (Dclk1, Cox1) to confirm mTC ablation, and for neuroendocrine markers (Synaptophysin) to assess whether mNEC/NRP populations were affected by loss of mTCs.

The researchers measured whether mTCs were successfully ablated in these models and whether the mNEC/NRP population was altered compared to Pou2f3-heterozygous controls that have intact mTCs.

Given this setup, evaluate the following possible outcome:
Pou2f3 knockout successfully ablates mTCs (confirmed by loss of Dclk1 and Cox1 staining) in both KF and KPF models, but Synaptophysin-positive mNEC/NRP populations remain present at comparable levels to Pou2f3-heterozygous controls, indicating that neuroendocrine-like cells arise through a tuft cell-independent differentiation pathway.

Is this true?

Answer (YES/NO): NO